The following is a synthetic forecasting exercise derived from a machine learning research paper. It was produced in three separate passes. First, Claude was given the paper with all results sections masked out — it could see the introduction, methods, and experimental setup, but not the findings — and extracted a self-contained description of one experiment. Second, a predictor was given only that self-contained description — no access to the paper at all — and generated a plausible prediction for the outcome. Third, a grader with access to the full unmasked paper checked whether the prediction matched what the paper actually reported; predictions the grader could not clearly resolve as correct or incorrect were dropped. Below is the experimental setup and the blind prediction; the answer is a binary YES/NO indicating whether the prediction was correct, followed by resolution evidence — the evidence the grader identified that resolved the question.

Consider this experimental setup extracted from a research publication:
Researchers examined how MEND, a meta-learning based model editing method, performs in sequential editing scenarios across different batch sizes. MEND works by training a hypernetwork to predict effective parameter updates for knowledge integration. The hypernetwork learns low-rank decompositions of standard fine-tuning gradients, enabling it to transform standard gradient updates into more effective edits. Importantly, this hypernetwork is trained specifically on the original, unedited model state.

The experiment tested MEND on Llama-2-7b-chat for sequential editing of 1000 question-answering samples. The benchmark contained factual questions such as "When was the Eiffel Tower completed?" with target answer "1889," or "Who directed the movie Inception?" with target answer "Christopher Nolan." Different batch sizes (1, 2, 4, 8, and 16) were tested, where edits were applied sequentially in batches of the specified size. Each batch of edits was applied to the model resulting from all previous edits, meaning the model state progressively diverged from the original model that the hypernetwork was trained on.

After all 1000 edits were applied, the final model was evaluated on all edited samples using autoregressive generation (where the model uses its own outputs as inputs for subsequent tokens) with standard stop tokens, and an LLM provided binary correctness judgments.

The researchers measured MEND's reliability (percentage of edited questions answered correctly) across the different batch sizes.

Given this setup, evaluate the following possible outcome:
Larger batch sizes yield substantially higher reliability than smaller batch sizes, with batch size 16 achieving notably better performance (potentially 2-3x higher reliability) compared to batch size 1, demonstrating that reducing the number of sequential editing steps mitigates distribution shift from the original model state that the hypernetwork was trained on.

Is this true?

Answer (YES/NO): NO